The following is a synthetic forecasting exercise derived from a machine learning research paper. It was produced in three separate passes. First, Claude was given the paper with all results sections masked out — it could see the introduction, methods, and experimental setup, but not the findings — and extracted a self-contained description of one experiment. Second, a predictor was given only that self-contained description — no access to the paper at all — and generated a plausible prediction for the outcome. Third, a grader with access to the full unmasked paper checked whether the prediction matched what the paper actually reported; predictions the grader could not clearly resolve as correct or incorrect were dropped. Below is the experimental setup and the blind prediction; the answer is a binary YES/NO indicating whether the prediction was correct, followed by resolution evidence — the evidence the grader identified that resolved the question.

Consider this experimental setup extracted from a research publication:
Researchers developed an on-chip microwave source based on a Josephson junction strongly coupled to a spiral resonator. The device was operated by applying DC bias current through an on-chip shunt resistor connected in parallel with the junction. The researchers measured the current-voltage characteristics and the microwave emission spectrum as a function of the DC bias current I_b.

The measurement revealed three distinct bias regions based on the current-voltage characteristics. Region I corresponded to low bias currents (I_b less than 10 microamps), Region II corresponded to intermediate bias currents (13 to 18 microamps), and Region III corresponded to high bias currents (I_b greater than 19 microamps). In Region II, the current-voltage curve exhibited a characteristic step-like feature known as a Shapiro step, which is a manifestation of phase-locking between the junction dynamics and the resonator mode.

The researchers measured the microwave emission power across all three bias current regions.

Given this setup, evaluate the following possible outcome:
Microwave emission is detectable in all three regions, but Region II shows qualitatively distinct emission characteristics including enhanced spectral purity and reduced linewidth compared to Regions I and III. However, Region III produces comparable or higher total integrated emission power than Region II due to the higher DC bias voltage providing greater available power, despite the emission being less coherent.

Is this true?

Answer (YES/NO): NO